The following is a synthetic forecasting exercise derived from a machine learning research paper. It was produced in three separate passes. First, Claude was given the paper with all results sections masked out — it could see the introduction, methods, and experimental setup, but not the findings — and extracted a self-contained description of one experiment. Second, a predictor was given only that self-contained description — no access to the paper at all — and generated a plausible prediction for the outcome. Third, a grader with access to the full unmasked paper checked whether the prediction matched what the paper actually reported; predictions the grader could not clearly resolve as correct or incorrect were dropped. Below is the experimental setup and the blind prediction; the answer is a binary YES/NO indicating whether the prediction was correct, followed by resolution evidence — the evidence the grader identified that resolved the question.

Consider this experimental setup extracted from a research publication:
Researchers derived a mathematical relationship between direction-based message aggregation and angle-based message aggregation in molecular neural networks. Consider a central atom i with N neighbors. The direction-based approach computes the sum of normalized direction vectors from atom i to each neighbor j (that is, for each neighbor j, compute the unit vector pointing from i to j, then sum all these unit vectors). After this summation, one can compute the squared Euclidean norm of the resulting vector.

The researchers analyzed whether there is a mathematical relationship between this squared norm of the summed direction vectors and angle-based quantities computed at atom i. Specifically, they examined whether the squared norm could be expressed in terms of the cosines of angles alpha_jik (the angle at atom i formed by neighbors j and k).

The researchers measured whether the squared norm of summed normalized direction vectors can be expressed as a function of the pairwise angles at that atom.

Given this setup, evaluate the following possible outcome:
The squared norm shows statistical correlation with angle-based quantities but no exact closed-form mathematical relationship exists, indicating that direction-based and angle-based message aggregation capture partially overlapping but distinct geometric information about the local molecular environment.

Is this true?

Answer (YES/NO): NO